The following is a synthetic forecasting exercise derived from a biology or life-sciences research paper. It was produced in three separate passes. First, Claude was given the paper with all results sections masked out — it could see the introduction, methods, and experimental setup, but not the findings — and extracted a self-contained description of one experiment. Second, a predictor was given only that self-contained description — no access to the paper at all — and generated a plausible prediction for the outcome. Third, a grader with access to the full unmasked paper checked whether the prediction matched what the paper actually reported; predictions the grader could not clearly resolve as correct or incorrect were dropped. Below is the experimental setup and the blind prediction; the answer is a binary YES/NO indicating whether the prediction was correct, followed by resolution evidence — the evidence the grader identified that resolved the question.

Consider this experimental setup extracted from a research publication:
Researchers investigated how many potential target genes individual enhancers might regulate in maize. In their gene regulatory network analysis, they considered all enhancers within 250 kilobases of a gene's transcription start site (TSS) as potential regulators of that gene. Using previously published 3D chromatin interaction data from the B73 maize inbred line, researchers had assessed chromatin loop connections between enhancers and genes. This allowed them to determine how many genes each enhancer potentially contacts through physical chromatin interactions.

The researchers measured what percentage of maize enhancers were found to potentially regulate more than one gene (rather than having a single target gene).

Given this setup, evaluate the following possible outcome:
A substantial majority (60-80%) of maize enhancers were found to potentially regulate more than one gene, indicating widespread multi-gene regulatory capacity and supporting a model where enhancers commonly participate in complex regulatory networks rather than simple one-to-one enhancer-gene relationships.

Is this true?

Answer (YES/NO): NO